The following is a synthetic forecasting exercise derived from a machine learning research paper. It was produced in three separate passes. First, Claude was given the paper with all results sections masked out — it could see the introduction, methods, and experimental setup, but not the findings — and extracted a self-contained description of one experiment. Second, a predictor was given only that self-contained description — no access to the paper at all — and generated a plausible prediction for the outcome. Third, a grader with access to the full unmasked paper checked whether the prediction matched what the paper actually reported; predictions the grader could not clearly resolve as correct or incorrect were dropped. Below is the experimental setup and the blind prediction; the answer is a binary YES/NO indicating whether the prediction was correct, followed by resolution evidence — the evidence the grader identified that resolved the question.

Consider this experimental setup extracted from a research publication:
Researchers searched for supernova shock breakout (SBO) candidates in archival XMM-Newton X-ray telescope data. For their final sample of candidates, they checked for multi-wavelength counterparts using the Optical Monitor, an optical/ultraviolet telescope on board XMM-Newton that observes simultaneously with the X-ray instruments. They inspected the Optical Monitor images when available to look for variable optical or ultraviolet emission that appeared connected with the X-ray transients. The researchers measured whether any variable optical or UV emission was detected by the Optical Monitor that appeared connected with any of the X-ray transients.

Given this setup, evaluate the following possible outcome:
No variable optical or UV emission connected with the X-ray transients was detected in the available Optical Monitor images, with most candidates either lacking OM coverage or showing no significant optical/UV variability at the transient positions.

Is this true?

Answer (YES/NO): YES